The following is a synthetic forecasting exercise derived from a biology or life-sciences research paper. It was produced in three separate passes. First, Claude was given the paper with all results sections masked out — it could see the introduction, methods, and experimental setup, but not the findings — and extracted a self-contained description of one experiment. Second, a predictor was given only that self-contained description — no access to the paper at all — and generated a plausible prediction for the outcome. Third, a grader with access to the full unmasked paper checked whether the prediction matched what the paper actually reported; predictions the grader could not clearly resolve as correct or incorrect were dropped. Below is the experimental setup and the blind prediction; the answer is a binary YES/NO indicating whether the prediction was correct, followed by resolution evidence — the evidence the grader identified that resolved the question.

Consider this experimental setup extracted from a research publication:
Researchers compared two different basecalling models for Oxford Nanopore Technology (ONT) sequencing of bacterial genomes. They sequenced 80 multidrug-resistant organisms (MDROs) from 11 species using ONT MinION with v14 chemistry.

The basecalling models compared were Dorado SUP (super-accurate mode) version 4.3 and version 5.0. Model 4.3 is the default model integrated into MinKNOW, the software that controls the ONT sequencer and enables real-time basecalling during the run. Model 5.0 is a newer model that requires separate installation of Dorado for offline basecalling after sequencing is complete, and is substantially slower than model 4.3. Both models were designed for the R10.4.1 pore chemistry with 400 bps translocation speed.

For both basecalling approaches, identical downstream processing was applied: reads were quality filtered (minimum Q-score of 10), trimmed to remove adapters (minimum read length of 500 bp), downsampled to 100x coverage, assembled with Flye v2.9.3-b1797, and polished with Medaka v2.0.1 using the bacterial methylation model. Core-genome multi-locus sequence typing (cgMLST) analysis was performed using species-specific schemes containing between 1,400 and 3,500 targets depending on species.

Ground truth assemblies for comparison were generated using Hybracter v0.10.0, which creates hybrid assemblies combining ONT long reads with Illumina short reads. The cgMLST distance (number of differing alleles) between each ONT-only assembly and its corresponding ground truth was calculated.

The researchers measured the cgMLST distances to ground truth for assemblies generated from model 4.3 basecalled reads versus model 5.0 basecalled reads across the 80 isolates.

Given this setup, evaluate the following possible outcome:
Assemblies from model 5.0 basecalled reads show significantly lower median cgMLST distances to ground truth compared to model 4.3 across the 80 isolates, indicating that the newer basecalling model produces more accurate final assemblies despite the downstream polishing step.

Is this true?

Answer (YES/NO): NO